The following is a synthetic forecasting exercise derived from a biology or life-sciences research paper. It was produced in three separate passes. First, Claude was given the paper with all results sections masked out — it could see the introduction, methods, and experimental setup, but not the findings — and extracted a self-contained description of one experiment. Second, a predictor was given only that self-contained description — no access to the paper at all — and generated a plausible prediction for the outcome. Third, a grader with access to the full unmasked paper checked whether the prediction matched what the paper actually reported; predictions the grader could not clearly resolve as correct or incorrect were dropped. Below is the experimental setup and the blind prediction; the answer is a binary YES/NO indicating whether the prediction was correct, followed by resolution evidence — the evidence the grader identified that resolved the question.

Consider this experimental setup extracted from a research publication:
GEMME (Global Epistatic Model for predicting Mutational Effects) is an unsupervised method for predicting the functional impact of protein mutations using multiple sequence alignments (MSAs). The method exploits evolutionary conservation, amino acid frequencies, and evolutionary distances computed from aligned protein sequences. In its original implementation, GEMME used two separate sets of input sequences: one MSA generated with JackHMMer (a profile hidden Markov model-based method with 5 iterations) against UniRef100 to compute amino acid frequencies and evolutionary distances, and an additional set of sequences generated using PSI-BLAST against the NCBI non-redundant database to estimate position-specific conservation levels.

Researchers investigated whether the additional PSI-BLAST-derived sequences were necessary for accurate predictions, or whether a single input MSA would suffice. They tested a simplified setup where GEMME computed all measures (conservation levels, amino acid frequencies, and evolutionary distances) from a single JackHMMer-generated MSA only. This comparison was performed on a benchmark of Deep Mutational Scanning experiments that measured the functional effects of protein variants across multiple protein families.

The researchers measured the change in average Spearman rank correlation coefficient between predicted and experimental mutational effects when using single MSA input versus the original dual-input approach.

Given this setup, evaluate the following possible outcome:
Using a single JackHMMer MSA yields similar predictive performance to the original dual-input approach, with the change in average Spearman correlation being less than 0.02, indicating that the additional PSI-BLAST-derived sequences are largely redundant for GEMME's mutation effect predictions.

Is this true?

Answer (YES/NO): YES